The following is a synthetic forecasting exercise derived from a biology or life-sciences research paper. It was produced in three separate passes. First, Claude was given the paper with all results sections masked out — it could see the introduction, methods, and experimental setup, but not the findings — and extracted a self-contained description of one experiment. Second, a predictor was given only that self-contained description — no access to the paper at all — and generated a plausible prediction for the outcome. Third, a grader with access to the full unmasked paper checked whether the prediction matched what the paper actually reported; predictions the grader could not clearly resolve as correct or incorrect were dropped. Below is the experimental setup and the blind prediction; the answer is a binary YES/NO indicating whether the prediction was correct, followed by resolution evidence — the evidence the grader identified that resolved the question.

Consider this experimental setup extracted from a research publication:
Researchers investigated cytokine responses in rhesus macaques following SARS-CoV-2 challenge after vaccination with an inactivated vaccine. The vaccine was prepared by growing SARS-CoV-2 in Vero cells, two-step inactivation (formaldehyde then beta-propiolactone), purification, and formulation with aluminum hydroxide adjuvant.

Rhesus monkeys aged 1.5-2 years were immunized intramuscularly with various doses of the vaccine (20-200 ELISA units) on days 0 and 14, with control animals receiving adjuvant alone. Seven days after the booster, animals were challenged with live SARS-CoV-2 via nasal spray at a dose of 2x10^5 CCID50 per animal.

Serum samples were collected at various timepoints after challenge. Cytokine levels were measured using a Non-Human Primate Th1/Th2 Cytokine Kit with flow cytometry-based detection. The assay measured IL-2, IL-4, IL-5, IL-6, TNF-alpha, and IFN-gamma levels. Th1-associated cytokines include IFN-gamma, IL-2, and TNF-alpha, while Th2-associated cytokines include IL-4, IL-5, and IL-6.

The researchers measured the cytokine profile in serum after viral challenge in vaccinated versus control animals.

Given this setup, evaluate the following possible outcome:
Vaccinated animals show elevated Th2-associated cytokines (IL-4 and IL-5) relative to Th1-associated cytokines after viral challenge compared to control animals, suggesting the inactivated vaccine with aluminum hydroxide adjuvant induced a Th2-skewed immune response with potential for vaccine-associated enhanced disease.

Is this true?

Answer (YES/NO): NO